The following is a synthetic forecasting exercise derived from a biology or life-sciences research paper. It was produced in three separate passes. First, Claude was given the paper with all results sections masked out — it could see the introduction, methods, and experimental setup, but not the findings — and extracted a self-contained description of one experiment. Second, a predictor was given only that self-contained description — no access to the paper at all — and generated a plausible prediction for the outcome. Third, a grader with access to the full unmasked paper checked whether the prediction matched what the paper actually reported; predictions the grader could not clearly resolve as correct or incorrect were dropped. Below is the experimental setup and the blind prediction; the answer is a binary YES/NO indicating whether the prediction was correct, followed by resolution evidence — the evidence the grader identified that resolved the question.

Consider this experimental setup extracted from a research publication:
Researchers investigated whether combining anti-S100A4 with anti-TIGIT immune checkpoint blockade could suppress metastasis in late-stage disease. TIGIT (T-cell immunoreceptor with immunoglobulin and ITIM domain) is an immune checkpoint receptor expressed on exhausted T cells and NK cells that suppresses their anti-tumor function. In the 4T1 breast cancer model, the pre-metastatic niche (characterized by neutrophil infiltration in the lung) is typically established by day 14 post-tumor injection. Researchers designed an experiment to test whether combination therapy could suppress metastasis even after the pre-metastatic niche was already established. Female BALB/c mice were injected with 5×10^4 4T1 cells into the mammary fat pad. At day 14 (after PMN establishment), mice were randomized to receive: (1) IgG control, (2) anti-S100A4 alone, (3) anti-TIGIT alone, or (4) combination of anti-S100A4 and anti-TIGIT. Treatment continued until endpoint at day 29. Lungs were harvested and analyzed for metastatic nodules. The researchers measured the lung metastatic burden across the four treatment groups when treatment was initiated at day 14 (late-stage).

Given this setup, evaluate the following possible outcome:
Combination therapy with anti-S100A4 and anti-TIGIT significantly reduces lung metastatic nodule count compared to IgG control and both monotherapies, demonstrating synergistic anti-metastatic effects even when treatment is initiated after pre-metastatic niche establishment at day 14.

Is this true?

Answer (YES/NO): YES